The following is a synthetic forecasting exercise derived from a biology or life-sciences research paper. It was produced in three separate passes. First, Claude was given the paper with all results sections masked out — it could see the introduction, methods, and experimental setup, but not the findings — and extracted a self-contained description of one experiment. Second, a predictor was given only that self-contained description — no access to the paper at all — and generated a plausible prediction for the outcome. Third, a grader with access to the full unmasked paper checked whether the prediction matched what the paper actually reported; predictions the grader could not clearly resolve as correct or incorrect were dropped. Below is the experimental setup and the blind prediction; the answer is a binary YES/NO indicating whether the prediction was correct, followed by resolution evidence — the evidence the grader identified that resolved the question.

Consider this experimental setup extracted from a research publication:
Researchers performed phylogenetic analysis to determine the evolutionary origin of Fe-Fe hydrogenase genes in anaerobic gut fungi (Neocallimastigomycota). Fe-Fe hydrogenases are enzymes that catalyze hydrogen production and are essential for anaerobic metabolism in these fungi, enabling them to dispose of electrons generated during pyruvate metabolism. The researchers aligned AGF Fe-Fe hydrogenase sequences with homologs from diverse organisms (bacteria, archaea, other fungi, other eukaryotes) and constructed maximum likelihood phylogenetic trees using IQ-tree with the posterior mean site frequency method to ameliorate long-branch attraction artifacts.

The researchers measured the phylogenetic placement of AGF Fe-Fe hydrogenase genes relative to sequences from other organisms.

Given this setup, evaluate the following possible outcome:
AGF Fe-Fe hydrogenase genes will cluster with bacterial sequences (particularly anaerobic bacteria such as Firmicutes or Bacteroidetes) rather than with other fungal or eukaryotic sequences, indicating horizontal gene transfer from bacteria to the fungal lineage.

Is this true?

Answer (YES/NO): YES